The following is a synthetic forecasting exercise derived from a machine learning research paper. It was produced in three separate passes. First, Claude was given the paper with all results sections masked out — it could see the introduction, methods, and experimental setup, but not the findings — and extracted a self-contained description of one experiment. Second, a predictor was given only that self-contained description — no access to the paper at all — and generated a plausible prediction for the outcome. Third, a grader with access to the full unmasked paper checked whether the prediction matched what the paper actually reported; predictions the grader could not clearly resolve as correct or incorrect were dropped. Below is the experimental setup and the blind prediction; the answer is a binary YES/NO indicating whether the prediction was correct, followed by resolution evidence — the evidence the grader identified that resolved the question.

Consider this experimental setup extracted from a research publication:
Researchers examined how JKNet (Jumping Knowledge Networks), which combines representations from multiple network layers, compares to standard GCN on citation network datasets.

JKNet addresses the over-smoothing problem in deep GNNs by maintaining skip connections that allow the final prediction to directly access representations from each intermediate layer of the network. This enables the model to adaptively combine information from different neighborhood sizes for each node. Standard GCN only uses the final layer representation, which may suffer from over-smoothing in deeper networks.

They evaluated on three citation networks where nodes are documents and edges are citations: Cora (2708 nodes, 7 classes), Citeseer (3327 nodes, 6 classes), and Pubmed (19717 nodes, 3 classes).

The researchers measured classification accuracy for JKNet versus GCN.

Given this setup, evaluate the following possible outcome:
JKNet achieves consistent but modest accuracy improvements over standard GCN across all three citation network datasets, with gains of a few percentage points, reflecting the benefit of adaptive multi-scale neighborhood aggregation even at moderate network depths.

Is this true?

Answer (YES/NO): NO